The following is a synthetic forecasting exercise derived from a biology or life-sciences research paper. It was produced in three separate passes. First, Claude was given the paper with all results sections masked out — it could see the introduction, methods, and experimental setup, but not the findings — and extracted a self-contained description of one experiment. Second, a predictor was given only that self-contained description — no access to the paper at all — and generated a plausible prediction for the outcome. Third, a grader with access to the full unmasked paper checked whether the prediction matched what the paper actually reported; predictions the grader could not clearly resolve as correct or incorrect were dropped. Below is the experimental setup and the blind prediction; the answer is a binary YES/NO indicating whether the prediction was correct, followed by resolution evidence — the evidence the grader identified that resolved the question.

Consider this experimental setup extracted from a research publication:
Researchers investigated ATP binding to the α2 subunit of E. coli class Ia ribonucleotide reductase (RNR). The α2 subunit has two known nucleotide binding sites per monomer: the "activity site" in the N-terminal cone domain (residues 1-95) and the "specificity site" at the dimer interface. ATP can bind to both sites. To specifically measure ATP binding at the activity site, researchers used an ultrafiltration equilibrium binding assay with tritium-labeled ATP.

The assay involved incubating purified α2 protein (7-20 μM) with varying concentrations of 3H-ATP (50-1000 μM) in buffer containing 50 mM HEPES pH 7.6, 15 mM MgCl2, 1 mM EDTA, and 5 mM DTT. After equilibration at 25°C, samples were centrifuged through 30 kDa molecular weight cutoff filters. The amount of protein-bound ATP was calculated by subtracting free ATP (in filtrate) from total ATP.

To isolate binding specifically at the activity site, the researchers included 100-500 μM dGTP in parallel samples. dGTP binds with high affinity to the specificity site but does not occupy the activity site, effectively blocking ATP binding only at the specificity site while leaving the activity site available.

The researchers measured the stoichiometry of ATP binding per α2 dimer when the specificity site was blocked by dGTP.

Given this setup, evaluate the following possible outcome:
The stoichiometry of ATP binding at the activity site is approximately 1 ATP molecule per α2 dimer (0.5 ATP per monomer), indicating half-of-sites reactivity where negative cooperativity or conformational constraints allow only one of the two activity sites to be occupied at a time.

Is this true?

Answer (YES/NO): NO